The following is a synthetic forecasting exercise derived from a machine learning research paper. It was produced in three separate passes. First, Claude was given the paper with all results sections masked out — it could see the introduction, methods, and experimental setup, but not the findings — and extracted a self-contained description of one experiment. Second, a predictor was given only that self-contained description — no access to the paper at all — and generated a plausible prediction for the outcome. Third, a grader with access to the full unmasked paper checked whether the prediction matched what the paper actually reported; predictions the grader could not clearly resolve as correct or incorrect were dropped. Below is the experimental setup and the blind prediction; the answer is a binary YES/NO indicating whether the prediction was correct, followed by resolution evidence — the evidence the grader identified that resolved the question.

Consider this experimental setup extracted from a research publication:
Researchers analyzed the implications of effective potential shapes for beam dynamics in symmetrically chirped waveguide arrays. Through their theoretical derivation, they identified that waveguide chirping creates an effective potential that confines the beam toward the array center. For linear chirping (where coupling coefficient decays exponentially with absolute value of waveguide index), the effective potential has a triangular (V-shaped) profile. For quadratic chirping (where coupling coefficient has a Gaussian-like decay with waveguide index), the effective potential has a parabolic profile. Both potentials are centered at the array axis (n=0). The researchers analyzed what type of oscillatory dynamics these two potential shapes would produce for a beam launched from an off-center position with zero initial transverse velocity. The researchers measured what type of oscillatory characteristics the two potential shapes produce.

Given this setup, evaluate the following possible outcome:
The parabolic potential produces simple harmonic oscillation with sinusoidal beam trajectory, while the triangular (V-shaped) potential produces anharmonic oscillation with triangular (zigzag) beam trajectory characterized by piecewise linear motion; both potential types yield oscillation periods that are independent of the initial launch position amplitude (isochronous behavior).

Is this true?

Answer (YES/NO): NO